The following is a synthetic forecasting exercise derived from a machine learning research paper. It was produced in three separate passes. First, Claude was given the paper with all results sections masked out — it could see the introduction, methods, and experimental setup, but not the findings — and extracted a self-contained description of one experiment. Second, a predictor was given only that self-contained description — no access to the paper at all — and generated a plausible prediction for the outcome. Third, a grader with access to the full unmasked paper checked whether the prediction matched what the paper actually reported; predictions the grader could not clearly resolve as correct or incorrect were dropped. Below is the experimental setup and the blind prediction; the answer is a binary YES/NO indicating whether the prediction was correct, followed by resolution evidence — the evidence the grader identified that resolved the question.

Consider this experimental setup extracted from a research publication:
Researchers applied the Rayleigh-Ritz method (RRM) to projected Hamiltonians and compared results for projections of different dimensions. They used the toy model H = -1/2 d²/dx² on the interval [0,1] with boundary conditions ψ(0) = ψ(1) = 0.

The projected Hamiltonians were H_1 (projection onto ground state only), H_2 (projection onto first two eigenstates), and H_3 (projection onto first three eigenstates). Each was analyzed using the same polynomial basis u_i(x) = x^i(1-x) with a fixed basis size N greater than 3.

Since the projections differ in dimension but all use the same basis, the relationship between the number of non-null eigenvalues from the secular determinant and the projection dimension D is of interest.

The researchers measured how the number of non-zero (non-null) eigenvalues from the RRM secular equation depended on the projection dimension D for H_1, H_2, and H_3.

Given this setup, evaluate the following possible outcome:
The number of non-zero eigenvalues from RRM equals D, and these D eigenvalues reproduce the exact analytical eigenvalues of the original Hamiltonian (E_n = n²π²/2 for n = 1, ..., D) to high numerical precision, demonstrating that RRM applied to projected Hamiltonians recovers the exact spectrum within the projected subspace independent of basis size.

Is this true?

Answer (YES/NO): NO